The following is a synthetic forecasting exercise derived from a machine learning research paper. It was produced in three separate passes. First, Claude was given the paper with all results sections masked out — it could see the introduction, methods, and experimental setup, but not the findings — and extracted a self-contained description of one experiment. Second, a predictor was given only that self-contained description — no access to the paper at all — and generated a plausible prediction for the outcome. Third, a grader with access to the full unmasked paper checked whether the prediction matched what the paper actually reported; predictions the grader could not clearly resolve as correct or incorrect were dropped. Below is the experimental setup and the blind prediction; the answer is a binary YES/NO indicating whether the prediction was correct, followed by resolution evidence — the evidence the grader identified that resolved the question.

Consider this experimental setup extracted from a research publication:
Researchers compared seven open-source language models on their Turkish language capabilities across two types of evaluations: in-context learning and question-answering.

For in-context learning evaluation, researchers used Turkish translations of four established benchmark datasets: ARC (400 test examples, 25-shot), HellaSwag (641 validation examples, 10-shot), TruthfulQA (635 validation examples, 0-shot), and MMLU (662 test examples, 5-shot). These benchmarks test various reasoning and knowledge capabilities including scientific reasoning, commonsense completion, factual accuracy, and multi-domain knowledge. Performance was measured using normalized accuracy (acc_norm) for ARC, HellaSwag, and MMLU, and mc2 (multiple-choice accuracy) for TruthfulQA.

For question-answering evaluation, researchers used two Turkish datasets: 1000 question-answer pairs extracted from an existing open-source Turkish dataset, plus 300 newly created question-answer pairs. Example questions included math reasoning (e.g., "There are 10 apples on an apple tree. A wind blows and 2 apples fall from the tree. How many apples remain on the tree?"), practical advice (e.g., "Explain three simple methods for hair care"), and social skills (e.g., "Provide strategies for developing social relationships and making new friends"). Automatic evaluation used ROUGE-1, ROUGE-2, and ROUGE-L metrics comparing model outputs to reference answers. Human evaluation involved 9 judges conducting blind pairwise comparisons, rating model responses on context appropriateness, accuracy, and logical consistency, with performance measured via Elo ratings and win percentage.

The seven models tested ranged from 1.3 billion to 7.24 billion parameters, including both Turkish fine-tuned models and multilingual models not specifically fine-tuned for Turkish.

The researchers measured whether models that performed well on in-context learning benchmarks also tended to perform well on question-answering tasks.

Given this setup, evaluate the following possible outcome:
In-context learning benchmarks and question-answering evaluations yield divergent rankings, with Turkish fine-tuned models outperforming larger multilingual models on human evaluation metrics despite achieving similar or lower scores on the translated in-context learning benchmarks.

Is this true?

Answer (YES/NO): NO